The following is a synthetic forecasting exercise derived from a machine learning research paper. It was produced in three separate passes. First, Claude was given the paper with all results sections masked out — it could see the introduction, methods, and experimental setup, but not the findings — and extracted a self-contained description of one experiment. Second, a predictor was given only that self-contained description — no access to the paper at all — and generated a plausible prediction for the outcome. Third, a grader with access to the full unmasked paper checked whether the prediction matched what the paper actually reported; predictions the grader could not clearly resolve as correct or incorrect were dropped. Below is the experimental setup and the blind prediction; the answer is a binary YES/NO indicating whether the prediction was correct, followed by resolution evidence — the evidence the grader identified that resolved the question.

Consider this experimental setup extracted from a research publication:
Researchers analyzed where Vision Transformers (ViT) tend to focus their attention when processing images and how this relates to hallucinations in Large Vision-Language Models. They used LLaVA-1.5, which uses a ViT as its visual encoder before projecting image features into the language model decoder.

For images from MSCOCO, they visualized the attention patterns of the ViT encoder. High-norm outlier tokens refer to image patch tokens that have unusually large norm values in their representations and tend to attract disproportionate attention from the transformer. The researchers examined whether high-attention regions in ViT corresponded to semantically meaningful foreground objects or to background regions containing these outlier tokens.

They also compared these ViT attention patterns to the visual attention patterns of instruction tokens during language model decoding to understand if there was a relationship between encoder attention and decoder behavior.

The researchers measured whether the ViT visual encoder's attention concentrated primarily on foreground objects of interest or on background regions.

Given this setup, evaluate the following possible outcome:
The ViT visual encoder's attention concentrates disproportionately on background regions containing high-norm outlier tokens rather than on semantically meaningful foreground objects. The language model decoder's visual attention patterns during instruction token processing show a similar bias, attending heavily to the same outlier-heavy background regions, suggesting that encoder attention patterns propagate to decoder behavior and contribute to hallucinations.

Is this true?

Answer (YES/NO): YES